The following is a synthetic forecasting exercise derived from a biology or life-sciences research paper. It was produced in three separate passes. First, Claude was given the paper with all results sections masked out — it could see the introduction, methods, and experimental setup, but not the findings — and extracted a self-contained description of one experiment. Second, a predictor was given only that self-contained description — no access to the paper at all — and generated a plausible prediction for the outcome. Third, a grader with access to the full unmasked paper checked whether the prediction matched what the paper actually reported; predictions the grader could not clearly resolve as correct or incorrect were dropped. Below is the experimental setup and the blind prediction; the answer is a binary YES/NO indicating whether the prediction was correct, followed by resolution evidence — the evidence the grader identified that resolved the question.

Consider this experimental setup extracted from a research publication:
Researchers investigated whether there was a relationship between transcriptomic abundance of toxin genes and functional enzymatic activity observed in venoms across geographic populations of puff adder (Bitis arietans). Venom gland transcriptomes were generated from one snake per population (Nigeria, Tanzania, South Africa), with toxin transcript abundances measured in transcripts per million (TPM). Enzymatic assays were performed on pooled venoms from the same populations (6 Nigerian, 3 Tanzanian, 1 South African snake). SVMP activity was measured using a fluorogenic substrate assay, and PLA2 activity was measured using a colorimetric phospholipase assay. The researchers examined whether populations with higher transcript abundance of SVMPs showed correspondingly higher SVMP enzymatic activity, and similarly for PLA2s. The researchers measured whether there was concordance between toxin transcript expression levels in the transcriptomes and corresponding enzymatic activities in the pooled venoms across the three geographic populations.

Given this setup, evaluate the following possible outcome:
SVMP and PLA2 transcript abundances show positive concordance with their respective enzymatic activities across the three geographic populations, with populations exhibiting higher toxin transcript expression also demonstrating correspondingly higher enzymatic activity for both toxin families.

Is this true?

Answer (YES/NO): NO